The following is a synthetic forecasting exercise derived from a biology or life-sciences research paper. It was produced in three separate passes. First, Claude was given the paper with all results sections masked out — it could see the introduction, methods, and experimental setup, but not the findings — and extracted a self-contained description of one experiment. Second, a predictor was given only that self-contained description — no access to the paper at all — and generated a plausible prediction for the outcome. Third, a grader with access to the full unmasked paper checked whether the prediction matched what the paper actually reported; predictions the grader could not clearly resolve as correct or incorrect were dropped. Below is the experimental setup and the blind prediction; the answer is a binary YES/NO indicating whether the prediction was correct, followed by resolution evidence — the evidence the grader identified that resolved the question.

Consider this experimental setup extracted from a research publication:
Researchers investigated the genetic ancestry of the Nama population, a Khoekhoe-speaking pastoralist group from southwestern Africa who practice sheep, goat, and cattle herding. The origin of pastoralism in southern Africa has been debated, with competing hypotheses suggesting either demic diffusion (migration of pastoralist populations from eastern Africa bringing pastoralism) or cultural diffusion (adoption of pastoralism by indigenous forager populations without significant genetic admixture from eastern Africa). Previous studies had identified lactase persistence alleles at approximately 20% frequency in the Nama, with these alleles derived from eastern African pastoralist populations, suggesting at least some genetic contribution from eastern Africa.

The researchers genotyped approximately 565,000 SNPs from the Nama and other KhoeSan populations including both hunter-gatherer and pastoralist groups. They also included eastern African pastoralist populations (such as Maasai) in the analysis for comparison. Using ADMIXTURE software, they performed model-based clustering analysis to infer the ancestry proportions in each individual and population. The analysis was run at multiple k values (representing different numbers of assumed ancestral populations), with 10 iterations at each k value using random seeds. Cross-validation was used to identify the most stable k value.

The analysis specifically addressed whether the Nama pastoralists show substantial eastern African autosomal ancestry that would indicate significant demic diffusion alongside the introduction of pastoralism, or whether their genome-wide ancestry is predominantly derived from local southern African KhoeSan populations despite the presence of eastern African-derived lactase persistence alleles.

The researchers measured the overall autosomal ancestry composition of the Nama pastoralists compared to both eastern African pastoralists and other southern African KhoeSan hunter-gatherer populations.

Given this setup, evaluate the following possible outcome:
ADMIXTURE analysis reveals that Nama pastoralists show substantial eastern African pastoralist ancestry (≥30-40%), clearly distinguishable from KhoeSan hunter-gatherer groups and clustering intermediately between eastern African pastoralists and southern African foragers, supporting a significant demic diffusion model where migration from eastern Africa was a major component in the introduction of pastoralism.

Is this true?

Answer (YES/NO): NO